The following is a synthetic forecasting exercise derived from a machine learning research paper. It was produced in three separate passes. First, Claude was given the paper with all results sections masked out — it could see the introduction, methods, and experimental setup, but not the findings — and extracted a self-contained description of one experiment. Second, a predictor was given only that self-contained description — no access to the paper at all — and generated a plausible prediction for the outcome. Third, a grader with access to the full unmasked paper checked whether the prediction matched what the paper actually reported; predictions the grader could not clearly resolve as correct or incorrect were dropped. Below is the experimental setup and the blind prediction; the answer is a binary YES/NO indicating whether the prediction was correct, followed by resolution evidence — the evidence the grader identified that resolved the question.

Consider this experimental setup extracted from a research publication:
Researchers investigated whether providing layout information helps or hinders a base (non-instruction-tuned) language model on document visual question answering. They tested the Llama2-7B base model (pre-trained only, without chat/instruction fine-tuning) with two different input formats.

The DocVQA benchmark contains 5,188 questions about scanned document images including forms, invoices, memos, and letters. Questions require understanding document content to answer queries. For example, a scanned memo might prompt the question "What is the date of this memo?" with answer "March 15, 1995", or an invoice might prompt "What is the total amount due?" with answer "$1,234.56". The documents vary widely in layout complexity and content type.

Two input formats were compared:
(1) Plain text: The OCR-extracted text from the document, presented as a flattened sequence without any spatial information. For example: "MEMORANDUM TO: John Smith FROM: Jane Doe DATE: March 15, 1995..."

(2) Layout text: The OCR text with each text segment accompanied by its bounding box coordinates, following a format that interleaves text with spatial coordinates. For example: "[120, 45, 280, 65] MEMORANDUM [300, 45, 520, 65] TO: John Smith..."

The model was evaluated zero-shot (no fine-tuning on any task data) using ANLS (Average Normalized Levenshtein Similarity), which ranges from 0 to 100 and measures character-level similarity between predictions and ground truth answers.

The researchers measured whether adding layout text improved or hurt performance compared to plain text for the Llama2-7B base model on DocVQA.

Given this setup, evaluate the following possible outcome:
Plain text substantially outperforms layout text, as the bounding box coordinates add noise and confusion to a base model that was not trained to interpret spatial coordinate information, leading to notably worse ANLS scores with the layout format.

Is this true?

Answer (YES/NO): YES